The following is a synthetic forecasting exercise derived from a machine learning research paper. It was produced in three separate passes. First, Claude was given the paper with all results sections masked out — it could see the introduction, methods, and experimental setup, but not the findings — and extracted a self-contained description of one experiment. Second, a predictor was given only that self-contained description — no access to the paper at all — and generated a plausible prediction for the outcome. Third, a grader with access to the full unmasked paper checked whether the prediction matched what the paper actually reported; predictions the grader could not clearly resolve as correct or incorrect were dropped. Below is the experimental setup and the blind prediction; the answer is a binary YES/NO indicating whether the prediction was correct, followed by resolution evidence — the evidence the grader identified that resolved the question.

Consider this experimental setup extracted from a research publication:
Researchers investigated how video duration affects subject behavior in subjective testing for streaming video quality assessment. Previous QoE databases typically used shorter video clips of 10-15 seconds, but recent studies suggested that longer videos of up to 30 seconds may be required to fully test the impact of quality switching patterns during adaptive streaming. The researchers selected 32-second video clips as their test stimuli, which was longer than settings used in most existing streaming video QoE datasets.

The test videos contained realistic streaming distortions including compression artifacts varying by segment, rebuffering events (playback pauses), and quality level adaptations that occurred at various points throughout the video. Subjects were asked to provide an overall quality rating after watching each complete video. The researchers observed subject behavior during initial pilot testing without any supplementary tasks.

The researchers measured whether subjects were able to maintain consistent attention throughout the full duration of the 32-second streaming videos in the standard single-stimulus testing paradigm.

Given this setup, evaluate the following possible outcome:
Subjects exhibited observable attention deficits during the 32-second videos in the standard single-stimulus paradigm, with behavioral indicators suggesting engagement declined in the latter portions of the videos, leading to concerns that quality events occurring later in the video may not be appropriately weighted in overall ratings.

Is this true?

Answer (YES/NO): YES